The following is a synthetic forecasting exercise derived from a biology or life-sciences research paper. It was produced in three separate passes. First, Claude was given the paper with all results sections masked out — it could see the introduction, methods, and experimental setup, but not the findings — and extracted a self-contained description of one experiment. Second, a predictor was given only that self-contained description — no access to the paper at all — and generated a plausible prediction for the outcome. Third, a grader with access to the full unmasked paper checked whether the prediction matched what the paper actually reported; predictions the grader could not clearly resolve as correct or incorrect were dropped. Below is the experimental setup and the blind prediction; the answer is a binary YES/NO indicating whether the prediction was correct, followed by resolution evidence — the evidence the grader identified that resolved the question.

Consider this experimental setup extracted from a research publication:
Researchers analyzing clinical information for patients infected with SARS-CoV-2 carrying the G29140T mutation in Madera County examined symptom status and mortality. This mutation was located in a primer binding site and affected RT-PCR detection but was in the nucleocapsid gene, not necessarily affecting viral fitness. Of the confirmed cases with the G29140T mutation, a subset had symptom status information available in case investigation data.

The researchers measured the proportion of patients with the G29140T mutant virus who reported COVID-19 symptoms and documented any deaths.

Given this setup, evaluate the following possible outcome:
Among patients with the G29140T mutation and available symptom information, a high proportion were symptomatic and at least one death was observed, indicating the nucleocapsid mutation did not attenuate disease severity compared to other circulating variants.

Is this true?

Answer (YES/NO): YES